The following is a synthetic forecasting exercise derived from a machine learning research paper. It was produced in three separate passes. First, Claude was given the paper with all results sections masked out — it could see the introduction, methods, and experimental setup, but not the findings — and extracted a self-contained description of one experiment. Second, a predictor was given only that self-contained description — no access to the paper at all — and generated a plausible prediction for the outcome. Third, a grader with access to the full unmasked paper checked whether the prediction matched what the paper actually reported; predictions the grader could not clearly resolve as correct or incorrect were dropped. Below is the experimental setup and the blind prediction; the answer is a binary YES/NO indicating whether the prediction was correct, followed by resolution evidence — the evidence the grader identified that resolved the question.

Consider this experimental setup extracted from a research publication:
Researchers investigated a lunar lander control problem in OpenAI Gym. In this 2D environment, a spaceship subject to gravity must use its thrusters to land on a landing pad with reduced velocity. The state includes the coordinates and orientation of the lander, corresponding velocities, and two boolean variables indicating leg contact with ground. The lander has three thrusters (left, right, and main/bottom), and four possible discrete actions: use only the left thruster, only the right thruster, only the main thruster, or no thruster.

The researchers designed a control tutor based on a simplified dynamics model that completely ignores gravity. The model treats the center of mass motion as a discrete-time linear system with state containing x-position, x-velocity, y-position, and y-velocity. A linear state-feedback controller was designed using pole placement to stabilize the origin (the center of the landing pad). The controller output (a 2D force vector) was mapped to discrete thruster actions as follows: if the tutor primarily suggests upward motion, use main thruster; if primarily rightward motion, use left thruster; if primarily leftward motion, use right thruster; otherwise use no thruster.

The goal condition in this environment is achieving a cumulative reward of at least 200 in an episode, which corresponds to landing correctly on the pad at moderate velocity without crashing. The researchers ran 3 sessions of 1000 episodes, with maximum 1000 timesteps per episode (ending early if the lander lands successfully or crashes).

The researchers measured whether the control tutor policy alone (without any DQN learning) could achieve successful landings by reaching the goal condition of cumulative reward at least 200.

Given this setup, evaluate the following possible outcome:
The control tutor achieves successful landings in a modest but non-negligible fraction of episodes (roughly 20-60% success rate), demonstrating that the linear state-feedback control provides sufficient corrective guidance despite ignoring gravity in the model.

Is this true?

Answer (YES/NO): NO